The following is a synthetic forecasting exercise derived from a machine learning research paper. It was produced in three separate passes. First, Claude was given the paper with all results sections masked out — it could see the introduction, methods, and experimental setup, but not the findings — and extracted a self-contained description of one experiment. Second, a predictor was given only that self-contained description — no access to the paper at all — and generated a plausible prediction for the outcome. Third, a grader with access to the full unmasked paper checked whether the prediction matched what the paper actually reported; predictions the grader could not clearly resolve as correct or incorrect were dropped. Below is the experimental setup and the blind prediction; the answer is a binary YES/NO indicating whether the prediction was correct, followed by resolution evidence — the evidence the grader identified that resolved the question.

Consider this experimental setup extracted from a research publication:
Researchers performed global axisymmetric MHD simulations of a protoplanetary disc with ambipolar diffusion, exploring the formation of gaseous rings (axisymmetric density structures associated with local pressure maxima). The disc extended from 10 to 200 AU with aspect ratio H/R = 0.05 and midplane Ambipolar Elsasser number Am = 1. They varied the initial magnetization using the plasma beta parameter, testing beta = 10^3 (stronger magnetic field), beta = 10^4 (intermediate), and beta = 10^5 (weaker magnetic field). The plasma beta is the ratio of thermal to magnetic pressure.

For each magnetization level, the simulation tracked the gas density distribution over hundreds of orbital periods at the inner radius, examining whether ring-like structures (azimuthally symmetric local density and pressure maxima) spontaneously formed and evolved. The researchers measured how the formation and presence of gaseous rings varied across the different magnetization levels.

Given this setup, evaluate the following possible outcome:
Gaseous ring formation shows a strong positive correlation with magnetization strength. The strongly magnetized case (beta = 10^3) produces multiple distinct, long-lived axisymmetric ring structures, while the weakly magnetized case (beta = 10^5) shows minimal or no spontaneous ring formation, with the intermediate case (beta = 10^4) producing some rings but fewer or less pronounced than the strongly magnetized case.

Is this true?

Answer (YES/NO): YES